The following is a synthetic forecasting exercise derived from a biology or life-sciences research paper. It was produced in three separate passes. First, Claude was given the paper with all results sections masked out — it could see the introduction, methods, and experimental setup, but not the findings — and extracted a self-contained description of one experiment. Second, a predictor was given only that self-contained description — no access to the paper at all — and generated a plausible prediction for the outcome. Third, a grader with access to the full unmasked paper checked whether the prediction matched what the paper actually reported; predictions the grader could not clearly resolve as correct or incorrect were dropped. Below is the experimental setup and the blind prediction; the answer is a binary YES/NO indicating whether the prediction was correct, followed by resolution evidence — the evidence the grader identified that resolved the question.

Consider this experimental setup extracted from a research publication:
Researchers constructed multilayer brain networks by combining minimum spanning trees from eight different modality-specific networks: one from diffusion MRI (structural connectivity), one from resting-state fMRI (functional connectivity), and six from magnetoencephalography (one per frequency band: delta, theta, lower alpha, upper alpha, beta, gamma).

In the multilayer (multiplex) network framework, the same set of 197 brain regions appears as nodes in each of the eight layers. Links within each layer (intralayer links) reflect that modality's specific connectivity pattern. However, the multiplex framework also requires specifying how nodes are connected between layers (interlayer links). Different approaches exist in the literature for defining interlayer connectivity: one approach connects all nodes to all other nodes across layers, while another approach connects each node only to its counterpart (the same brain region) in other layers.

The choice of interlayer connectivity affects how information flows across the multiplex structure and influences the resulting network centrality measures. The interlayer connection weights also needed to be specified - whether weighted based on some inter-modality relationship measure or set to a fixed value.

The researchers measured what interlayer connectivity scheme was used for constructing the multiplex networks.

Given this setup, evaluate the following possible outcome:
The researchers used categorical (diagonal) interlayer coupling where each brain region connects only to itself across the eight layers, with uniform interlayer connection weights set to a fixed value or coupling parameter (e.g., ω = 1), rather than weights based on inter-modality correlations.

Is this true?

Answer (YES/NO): YES